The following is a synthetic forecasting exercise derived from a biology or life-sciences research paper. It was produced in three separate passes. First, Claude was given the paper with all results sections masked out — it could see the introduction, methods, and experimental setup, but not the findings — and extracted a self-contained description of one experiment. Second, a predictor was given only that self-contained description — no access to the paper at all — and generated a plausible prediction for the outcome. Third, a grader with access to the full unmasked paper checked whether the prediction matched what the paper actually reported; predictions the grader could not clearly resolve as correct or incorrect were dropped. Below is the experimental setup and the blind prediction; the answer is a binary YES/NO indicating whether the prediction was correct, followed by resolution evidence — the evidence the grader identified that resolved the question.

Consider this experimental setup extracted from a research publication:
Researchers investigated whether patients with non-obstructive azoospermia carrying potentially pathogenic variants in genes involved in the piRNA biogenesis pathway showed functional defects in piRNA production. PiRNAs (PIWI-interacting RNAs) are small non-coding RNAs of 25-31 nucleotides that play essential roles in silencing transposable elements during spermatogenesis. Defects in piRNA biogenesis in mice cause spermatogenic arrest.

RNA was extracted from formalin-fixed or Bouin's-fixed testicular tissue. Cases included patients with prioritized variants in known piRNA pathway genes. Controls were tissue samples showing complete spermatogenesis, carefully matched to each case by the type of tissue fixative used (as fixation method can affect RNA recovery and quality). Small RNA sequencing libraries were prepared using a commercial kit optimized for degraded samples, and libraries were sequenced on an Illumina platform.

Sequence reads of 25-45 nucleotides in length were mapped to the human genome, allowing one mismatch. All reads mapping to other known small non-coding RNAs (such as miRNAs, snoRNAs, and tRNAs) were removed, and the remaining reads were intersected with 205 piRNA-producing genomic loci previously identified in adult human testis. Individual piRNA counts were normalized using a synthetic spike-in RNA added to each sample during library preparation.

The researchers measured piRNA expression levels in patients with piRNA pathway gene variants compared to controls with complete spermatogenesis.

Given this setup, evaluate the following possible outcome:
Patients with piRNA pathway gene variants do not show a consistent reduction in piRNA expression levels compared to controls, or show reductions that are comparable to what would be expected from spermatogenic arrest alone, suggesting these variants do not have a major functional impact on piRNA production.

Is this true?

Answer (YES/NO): NO